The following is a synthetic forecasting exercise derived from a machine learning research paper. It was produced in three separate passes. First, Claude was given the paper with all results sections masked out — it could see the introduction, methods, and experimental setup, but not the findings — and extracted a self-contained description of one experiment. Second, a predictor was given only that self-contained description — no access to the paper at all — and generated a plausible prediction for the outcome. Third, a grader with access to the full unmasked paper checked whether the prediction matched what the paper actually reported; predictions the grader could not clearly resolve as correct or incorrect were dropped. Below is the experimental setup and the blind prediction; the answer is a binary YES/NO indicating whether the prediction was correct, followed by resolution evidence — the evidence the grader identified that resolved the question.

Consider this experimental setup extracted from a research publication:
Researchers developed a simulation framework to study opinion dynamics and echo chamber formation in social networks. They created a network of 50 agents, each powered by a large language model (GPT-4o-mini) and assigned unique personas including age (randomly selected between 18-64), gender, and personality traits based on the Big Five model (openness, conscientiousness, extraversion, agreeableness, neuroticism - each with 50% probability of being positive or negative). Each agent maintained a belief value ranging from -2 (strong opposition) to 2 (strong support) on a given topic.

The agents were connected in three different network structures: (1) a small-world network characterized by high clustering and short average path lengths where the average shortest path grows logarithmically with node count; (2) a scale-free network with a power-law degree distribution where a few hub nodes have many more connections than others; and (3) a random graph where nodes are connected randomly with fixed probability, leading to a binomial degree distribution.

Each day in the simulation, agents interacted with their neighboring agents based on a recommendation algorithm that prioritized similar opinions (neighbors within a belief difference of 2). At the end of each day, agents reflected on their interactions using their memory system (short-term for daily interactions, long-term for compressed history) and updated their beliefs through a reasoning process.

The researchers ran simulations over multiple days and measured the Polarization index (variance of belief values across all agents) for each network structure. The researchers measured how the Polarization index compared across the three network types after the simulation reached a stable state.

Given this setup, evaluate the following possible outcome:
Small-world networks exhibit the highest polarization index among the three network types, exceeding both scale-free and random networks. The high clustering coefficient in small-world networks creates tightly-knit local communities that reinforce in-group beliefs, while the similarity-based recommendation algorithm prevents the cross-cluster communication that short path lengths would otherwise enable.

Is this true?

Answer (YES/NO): NO